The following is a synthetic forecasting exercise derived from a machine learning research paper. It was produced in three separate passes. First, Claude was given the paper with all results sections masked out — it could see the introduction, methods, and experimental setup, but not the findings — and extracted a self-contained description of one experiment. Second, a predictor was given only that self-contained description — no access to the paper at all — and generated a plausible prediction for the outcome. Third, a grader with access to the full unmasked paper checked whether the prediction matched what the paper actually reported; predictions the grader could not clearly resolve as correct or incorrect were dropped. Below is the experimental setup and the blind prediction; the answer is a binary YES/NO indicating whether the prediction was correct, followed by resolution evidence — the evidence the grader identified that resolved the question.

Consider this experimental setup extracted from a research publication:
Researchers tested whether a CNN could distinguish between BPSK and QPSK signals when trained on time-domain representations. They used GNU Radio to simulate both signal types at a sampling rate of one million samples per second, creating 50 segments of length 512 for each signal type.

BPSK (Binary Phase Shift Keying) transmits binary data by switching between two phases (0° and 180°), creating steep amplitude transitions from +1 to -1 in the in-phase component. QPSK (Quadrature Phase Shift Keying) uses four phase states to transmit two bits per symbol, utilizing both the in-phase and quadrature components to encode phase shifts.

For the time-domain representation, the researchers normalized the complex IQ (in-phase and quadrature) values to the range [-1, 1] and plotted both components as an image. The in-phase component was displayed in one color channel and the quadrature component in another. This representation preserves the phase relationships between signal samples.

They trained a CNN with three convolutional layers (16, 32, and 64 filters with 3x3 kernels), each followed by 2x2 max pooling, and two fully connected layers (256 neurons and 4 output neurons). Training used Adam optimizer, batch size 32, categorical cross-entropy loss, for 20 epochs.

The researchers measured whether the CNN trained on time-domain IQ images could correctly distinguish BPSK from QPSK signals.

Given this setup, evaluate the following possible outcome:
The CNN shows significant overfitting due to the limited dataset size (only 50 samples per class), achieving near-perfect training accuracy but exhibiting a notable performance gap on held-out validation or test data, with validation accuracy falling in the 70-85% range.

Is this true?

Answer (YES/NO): NO